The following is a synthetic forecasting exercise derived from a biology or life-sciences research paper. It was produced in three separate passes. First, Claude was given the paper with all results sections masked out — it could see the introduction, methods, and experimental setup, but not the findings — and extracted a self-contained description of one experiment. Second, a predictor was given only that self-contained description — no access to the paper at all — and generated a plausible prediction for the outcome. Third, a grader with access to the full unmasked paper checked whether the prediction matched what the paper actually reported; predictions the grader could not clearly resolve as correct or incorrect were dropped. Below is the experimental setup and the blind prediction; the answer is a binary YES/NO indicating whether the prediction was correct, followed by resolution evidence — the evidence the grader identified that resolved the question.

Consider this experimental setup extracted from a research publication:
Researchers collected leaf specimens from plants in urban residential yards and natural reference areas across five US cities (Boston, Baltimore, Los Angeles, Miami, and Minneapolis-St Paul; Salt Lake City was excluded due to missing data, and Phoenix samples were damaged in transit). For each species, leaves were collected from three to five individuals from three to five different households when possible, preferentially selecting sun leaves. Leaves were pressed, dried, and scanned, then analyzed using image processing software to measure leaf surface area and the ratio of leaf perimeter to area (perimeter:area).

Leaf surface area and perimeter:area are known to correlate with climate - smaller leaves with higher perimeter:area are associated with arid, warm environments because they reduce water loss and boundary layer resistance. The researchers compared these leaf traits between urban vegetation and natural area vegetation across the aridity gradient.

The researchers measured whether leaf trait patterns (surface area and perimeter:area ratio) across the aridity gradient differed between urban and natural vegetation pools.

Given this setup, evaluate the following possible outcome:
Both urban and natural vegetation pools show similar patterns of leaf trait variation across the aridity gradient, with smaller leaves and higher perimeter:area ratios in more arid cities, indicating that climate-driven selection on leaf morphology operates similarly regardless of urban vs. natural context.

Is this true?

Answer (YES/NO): NO